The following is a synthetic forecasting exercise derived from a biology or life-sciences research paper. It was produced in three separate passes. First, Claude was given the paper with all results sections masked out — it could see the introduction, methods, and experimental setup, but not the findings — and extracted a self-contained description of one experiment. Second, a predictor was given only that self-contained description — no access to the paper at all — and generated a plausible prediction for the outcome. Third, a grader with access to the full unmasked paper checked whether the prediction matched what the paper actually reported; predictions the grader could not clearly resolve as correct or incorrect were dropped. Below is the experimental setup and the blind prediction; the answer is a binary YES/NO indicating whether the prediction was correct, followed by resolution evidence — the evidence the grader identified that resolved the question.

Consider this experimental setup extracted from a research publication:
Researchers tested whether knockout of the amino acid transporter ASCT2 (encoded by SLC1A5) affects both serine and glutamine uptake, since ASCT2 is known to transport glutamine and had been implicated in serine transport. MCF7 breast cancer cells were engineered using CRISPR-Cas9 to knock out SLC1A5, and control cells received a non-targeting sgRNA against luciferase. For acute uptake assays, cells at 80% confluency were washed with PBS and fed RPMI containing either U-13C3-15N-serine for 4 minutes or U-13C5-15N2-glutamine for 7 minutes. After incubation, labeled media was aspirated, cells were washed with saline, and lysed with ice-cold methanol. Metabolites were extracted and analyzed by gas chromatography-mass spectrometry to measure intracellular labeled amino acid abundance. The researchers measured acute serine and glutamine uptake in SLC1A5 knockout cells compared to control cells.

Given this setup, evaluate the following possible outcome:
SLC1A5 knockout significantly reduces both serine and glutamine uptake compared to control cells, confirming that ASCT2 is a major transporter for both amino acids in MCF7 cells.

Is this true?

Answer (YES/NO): YES